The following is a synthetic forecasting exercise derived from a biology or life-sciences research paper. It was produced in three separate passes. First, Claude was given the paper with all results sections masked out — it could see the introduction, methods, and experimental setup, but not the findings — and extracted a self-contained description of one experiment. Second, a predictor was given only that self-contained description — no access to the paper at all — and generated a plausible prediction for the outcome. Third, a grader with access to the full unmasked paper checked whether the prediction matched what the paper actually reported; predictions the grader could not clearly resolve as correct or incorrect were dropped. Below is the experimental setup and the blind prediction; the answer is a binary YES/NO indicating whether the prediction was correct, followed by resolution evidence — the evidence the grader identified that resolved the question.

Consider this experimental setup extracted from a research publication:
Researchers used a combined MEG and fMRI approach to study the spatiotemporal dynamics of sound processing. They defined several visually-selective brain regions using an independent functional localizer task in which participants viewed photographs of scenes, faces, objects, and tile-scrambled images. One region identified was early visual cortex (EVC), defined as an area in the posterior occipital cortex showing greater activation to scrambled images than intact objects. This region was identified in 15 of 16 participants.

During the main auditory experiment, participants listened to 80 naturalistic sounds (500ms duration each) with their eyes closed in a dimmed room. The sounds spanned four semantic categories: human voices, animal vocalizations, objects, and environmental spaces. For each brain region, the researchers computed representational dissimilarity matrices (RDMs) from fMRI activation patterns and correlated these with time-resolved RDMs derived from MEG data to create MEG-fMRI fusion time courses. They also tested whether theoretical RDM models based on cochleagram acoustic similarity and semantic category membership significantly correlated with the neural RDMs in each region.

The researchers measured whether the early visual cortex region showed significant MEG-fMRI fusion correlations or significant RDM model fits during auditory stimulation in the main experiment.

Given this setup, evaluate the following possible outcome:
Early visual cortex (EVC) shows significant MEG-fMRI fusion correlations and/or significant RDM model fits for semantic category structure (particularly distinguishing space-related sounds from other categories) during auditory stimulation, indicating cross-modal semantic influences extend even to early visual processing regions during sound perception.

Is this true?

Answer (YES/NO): NO